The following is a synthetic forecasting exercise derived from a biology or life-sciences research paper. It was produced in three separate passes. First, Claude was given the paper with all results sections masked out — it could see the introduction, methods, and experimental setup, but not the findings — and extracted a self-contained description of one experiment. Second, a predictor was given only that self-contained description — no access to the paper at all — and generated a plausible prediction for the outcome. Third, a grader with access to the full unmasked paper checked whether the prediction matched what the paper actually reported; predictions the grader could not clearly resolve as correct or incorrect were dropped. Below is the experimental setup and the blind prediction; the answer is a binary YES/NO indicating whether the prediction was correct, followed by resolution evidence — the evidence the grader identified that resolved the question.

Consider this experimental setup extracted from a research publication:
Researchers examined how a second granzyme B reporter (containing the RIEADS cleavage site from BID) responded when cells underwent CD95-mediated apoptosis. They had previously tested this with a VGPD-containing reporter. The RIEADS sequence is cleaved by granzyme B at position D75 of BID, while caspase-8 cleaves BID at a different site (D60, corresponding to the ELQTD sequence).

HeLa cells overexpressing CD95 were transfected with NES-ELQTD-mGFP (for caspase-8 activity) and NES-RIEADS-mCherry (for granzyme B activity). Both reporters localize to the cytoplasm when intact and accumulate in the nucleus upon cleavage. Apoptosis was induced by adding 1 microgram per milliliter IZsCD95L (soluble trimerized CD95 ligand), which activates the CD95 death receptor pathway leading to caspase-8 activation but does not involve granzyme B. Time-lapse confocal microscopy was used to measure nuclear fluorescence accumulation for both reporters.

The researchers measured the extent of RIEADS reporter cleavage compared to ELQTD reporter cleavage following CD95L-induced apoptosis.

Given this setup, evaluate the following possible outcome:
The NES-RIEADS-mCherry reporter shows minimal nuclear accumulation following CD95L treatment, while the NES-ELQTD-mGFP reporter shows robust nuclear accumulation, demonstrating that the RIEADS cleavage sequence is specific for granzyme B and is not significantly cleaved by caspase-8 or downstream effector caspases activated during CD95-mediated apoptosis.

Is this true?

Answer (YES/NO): YES